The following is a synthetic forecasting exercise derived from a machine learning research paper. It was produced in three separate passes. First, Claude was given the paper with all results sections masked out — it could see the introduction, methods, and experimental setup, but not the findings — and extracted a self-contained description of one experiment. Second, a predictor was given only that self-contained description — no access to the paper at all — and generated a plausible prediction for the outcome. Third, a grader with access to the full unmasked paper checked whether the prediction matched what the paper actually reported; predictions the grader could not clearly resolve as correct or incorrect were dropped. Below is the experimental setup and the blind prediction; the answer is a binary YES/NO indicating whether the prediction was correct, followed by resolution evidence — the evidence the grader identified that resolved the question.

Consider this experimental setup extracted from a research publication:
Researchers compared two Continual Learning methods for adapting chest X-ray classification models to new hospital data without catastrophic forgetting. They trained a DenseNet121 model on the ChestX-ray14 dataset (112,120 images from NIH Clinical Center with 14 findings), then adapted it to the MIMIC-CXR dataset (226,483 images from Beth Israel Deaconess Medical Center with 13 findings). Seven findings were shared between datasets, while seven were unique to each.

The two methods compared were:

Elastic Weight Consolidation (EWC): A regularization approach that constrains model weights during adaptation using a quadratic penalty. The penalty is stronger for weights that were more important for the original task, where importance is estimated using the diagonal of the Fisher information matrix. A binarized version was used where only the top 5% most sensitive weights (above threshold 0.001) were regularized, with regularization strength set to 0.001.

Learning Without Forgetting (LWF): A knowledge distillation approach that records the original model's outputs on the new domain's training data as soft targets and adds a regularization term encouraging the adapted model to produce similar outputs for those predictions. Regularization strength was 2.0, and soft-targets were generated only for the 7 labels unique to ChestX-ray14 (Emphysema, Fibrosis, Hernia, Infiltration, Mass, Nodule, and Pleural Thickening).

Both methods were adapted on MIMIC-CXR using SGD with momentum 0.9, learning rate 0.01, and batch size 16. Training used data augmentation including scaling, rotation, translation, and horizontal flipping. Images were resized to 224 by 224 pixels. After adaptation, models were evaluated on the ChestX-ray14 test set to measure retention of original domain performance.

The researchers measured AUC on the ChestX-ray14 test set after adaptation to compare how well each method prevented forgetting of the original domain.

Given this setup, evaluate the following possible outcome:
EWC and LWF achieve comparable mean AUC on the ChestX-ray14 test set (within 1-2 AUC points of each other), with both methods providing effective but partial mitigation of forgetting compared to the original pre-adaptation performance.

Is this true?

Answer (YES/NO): NO